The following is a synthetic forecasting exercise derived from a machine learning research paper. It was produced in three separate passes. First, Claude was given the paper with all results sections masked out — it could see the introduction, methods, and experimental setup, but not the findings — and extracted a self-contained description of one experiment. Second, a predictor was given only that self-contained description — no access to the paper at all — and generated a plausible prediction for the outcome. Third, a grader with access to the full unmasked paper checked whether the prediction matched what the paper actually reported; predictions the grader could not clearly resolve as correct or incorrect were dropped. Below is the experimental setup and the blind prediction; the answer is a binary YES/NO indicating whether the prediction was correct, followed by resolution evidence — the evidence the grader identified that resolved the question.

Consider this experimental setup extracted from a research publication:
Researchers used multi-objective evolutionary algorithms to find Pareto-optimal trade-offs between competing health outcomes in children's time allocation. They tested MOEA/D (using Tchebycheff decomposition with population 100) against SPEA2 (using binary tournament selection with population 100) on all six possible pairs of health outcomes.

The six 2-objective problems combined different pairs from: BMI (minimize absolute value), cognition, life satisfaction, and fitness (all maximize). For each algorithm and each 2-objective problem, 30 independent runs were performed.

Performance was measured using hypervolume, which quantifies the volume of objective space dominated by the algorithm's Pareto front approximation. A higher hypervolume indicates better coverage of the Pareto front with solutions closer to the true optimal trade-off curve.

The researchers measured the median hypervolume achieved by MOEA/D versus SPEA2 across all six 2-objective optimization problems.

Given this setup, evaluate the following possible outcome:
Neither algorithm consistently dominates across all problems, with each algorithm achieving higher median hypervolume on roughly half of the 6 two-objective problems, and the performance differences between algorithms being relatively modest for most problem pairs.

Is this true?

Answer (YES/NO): NO